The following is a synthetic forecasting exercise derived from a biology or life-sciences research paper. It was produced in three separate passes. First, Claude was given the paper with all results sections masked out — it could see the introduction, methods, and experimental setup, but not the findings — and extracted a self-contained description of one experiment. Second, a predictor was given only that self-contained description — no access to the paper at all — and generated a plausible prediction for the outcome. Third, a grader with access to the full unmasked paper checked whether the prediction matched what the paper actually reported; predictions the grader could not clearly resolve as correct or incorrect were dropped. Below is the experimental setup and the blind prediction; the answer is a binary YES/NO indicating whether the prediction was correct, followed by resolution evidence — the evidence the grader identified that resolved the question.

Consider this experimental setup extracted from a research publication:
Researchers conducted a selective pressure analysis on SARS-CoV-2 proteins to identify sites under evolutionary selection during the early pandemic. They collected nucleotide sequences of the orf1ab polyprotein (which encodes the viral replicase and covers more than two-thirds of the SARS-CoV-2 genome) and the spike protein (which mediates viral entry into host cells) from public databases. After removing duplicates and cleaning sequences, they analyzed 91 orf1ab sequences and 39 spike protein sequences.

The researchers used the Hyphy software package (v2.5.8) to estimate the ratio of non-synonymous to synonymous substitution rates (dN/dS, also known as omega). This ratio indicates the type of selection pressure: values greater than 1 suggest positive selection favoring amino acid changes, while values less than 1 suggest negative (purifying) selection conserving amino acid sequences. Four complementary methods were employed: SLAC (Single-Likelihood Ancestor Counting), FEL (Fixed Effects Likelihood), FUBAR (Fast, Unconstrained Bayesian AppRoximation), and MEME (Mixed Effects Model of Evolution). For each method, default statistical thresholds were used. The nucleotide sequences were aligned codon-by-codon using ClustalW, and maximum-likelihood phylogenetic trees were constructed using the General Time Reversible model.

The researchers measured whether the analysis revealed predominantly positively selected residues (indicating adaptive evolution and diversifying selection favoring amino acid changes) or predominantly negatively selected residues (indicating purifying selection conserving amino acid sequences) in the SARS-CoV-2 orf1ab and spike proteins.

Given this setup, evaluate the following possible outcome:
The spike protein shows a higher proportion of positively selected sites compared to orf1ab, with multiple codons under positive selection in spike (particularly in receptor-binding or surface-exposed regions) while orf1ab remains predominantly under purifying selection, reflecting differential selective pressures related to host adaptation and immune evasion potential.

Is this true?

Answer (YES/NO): NO